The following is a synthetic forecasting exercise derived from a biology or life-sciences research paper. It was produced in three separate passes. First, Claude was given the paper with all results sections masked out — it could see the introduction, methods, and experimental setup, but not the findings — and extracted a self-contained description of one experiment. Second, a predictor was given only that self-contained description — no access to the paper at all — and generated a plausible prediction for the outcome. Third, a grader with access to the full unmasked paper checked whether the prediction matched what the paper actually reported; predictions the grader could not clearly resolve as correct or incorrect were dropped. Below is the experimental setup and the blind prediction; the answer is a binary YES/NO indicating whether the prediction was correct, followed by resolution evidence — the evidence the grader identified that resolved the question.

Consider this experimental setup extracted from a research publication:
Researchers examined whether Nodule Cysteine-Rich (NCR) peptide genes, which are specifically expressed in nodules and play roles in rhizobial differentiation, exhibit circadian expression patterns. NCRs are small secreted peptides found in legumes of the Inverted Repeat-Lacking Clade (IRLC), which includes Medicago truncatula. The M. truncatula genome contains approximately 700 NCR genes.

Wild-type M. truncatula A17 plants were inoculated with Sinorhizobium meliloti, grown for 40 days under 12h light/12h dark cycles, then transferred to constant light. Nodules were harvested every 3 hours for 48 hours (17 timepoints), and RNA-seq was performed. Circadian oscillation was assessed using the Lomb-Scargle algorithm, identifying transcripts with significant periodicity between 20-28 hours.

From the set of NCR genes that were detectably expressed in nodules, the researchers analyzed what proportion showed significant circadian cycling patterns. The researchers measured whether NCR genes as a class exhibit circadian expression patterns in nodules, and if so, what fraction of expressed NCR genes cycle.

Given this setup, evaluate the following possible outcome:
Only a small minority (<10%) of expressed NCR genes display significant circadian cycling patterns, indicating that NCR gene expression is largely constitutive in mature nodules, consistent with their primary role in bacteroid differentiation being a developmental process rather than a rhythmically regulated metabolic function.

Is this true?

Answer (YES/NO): YES